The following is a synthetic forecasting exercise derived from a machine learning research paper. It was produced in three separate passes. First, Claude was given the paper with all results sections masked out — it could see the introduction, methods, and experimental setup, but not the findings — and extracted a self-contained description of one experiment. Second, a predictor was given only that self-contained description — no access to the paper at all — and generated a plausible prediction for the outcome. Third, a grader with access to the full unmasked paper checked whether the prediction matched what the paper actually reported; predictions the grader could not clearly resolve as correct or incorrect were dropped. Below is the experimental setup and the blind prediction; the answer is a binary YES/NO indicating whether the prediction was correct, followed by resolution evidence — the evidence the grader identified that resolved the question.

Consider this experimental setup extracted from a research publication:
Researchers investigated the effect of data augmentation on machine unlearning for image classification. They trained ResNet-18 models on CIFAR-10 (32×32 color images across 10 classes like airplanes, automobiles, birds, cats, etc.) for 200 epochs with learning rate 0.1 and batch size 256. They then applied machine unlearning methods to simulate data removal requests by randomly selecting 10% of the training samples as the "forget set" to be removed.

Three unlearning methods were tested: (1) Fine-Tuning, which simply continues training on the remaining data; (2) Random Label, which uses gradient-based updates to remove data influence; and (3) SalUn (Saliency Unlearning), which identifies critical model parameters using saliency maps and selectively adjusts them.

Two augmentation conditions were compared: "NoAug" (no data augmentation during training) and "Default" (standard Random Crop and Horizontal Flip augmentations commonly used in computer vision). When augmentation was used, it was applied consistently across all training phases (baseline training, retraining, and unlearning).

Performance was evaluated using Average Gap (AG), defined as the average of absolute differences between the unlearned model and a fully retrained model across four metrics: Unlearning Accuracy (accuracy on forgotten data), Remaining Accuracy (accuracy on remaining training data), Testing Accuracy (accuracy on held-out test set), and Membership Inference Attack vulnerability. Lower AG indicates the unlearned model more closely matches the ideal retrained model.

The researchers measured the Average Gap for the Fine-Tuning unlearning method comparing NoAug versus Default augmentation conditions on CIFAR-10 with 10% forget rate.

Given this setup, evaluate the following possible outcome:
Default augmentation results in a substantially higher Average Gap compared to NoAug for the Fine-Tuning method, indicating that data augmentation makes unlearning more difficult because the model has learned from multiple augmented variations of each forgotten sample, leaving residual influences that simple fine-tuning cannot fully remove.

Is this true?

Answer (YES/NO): NO